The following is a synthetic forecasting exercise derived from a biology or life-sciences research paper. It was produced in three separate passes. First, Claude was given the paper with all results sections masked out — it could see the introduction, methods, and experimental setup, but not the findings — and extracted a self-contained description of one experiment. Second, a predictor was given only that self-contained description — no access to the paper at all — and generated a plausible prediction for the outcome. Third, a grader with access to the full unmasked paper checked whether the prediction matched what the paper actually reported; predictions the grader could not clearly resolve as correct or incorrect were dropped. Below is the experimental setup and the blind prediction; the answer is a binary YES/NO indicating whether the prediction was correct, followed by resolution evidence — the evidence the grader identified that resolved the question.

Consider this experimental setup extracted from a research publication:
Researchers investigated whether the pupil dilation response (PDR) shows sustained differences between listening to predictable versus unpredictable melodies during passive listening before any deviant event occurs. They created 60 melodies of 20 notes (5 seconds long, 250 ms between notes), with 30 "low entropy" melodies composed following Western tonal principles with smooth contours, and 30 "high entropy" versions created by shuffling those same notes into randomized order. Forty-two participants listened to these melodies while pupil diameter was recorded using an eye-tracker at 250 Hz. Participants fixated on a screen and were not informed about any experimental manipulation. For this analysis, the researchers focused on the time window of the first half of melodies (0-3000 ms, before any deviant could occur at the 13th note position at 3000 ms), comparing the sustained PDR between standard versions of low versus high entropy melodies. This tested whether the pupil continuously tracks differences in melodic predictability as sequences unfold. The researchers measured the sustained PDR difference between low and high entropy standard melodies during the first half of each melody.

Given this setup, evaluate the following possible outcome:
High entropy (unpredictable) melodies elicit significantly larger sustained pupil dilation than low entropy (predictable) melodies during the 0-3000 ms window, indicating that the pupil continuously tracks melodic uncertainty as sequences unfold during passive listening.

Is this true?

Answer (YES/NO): NO